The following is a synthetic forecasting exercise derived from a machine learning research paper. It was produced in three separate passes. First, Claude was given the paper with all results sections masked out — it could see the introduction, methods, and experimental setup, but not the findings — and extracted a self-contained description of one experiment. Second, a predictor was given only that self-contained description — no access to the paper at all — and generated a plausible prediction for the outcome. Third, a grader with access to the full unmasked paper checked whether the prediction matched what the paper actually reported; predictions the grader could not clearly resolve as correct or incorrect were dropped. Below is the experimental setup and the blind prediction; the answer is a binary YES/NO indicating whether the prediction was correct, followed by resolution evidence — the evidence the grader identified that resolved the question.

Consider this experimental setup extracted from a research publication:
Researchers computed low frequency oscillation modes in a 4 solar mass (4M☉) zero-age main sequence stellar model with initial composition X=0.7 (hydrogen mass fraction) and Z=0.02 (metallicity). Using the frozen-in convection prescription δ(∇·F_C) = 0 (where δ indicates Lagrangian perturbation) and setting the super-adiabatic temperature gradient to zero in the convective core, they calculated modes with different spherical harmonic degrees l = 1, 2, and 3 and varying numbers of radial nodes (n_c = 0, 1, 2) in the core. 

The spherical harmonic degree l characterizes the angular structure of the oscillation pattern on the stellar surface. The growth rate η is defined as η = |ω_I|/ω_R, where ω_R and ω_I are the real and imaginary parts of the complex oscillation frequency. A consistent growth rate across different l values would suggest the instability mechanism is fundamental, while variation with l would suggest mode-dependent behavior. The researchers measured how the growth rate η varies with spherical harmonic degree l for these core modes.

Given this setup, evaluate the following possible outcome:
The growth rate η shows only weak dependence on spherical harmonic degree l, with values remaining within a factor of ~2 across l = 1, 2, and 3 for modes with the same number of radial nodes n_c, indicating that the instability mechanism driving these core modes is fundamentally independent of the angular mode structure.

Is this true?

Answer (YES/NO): YES